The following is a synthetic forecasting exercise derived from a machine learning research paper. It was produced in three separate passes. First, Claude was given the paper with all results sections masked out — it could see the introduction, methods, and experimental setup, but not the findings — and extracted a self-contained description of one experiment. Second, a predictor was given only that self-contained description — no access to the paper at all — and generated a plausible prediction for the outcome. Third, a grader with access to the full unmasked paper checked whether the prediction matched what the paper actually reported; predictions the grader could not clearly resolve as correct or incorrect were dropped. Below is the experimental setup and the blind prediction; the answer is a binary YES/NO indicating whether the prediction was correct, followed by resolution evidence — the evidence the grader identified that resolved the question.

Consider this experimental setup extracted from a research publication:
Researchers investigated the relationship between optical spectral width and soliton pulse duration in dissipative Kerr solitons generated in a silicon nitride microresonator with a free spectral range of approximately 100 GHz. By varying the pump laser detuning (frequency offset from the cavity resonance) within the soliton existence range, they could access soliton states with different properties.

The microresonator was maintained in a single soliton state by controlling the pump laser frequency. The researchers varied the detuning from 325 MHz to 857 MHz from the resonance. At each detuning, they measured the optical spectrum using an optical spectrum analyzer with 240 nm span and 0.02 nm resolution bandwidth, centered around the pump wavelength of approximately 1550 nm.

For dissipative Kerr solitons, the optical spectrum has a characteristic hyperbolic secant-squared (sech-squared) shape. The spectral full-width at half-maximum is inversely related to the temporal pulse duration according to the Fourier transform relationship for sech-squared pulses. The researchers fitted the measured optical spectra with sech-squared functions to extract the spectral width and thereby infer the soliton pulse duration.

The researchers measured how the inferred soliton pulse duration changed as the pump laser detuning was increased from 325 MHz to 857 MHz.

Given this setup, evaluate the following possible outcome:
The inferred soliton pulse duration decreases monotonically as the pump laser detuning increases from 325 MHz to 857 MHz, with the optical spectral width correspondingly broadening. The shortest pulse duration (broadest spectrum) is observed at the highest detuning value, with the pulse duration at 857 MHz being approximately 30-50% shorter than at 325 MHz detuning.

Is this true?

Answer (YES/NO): YES